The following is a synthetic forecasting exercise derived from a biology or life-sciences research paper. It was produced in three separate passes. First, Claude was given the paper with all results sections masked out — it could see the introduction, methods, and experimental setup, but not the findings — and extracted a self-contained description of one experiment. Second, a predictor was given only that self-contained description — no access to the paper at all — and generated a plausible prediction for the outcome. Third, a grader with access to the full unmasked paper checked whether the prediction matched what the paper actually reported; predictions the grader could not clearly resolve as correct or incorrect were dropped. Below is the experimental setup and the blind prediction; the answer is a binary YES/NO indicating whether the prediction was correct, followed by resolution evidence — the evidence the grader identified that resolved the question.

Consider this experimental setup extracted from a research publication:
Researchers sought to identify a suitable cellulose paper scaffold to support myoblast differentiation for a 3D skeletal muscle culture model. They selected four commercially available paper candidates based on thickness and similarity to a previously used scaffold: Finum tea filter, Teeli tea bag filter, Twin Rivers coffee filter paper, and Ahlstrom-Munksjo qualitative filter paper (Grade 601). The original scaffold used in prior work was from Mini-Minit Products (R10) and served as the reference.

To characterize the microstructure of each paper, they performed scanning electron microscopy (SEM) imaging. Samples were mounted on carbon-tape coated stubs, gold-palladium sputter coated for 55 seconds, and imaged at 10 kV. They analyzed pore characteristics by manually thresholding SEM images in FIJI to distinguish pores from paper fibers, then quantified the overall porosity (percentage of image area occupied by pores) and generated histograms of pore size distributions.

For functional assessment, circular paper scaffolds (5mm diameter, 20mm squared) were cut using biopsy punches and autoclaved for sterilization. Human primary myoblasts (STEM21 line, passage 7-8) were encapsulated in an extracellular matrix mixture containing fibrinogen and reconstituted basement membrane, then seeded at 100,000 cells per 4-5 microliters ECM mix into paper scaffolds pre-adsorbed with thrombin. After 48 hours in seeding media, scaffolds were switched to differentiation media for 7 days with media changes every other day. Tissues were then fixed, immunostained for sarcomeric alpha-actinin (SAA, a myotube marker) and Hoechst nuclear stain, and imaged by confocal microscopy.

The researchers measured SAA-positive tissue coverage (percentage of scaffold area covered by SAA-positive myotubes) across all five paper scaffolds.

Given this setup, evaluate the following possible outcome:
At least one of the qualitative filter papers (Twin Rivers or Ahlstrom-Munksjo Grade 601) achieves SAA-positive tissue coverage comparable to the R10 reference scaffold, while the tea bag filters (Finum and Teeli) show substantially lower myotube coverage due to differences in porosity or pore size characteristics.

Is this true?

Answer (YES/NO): NO